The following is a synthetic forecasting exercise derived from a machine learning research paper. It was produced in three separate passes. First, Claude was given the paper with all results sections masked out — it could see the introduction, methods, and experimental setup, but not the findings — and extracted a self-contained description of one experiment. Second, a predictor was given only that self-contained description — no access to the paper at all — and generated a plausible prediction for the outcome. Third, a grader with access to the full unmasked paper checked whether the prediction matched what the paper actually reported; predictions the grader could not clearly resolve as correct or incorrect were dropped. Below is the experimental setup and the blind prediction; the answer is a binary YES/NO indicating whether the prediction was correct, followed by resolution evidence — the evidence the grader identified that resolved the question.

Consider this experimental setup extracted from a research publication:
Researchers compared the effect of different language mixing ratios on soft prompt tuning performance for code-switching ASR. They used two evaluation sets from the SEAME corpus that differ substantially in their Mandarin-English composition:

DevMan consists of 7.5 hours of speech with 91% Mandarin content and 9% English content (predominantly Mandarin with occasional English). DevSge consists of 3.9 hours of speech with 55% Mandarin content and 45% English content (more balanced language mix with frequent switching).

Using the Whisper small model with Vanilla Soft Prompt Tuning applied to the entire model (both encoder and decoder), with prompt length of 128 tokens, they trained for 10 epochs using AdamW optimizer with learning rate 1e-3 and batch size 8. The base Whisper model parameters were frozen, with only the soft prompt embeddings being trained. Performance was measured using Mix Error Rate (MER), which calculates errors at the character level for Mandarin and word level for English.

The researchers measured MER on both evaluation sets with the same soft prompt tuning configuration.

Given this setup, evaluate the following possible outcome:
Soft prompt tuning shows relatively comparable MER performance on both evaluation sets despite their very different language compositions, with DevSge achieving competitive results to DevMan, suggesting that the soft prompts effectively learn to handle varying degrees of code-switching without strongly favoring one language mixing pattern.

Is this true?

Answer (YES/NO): NO